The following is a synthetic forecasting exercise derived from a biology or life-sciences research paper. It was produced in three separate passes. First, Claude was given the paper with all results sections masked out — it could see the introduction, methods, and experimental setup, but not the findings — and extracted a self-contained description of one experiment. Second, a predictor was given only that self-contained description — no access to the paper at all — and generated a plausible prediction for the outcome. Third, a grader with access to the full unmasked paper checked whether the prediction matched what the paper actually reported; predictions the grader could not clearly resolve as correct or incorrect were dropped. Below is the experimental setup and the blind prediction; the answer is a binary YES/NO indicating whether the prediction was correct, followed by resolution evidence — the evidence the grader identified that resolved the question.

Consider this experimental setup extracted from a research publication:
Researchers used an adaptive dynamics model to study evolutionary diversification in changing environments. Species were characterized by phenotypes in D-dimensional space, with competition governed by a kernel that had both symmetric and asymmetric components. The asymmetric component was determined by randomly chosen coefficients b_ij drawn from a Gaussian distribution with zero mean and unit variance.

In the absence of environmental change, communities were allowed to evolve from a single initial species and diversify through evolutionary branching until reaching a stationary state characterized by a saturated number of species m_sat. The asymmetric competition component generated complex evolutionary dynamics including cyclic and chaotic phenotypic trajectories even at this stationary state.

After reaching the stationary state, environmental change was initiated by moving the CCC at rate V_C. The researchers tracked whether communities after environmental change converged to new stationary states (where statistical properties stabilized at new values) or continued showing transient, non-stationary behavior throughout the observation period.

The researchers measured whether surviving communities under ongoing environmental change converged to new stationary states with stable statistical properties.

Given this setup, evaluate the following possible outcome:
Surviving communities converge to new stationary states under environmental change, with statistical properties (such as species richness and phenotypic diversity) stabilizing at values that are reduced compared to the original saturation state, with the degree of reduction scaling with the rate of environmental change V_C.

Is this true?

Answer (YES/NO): NO